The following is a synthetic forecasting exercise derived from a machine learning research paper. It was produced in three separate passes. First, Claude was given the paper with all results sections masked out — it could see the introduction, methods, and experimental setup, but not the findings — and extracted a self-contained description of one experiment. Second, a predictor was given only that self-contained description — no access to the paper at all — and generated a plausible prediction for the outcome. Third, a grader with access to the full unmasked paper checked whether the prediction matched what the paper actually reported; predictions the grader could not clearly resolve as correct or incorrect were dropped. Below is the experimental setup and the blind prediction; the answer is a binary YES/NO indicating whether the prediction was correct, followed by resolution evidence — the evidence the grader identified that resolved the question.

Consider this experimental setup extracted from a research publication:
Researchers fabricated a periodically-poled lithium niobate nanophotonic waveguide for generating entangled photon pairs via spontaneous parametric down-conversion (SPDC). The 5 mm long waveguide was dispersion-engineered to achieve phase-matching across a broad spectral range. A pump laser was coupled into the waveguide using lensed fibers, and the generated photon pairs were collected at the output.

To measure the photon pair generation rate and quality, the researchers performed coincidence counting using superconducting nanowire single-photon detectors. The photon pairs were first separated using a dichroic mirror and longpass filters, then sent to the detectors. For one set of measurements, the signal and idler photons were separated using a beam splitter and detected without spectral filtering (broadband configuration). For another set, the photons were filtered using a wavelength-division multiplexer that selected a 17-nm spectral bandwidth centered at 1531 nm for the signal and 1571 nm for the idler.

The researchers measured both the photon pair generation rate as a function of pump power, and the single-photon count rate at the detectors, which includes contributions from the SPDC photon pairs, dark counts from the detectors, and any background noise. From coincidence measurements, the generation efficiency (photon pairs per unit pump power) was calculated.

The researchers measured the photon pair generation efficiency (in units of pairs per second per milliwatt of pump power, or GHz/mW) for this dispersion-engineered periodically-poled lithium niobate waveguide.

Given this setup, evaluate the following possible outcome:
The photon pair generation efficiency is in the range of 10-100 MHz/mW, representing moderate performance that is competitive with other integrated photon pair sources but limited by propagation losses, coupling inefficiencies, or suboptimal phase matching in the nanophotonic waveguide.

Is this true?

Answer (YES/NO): NO